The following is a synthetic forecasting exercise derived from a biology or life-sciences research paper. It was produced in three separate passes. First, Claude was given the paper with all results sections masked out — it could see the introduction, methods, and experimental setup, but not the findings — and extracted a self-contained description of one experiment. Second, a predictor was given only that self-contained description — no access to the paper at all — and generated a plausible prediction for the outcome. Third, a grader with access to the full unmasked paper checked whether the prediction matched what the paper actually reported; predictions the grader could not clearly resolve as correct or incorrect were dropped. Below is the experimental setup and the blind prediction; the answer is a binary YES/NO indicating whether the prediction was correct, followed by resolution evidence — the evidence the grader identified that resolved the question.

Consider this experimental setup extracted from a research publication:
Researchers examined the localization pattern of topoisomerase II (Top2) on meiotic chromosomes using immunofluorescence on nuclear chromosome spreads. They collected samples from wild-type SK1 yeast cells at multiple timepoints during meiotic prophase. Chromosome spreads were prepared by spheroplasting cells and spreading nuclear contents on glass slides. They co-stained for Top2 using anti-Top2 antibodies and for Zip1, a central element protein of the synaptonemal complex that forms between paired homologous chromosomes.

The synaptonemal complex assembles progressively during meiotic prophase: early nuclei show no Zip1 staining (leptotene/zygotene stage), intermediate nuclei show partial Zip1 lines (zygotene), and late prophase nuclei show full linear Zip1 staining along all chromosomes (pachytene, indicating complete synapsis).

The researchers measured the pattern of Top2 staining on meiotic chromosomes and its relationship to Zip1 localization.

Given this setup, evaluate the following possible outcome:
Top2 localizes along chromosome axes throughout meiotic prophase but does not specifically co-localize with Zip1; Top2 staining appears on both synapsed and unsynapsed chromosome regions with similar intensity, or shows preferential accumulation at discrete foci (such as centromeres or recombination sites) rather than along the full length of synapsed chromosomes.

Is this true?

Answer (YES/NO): YES